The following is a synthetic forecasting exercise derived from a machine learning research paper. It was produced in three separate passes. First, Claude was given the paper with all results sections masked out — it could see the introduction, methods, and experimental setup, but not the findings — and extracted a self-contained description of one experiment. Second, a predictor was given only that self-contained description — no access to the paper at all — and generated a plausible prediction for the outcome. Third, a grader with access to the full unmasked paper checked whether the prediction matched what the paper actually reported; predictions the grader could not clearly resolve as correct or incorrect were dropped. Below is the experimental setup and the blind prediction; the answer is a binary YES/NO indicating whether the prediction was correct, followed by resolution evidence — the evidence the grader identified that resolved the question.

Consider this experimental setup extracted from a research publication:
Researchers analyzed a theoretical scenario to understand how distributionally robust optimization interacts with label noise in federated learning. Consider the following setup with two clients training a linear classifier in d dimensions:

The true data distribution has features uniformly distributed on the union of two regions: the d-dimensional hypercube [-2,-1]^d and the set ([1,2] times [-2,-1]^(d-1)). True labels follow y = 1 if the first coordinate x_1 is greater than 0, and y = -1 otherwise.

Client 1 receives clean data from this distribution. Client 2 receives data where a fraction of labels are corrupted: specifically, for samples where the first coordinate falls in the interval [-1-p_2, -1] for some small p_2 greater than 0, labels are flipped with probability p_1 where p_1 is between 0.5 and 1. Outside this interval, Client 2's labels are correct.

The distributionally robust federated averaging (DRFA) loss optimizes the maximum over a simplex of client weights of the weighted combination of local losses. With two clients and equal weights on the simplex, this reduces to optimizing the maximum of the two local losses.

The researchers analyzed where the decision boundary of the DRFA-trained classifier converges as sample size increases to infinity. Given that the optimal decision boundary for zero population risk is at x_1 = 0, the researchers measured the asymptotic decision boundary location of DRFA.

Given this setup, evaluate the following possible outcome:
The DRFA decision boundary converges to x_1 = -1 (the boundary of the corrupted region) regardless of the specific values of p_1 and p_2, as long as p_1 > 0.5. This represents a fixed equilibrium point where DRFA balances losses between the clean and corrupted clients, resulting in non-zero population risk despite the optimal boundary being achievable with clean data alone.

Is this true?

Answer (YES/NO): NO